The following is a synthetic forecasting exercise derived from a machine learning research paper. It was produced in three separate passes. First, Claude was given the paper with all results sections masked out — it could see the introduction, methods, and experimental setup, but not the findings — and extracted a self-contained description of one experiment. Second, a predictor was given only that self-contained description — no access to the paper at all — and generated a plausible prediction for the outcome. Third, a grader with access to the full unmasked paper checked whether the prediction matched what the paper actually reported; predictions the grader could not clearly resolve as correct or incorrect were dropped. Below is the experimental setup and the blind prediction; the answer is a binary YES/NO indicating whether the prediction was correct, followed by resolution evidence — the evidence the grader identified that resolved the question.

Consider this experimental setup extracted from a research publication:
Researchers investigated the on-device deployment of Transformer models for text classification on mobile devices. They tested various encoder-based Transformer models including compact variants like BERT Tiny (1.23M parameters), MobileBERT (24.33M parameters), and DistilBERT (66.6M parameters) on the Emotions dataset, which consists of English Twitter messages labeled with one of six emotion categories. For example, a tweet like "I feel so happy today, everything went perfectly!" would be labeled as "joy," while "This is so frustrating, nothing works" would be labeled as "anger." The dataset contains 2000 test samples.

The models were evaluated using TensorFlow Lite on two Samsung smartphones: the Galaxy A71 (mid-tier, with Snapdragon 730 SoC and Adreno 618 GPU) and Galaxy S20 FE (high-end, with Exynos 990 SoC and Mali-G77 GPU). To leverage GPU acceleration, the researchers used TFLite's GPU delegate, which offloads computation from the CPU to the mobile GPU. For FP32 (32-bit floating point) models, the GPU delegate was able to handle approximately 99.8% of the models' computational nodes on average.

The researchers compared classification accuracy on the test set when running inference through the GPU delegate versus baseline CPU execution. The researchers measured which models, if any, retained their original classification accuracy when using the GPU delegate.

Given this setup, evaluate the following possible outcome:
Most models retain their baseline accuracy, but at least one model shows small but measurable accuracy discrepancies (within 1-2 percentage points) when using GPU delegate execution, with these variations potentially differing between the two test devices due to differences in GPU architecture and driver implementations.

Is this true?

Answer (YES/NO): NO